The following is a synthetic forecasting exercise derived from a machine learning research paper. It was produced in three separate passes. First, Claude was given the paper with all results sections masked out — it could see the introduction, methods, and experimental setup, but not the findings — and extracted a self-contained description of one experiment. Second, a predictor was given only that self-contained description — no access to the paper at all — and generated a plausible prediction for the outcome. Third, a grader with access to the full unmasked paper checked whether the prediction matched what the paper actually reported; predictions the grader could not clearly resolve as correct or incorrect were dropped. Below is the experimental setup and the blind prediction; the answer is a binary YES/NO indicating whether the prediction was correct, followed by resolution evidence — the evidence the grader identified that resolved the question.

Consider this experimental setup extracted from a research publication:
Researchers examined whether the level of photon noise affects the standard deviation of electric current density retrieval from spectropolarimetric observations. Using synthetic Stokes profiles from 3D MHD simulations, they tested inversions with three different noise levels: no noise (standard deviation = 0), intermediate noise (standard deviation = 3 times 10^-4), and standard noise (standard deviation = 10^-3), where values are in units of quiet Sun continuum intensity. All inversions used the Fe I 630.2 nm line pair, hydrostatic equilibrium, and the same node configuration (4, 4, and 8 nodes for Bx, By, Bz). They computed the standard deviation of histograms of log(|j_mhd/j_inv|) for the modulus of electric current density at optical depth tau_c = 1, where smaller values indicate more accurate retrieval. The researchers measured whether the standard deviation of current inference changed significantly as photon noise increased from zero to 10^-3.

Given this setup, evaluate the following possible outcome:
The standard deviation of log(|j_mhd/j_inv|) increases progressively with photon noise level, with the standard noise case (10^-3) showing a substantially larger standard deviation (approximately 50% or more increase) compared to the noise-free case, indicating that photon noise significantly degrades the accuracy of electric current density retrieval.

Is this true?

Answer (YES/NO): NO